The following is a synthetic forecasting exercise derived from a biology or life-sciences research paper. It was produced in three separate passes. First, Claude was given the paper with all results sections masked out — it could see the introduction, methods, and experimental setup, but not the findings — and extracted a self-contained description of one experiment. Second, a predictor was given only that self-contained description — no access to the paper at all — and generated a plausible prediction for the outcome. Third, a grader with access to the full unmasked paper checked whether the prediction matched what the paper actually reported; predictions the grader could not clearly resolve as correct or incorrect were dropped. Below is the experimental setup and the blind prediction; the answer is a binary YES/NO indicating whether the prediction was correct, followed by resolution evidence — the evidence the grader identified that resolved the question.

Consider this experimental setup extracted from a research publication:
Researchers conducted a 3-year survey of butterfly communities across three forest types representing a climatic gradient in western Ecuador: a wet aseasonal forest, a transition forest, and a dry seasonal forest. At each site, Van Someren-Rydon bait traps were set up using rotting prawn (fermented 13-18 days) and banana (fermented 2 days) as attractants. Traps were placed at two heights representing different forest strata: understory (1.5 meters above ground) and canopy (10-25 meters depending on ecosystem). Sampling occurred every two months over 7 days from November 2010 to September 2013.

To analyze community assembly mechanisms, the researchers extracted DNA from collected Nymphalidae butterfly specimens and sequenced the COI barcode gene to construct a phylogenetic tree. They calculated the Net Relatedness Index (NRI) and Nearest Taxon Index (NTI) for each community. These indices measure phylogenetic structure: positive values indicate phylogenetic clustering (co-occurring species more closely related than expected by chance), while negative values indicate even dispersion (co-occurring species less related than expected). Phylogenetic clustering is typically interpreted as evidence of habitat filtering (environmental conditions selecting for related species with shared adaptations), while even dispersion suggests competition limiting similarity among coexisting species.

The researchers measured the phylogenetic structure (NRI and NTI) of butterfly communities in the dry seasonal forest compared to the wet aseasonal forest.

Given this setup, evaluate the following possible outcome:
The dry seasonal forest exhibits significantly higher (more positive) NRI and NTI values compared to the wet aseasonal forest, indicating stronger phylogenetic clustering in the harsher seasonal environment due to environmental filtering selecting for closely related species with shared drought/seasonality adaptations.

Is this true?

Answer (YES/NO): NO